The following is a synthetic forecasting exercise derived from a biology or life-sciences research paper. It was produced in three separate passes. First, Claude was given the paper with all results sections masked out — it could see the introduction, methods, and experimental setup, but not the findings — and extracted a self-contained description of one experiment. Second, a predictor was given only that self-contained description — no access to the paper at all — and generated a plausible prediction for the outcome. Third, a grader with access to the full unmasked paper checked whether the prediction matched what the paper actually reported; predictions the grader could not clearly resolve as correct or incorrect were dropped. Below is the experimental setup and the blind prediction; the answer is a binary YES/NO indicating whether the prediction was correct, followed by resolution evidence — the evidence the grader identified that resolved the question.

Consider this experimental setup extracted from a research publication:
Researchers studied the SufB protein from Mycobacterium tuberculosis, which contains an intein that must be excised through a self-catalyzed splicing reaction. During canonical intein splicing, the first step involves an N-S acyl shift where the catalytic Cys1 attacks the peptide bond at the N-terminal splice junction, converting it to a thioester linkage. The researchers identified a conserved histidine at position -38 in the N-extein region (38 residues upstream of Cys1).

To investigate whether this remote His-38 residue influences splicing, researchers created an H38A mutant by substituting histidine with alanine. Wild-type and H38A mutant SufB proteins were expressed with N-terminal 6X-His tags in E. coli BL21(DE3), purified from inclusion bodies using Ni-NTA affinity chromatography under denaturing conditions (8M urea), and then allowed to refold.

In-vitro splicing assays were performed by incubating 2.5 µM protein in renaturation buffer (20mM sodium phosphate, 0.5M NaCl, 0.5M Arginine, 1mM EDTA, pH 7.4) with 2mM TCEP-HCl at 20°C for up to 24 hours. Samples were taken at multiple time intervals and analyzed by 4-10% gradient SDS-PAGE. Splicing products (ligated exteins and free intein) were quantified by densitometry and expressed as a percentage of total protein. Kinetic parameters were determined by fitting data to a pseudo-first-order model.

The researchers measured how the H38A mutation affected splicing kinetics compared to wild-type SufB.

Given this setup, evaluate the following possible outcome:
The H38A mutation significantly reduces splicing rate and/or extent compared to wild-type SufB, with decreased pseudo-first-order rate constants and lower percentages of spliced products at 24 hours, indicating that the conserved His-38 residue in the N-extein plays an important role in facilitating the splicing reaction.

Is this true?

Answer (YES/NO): YES